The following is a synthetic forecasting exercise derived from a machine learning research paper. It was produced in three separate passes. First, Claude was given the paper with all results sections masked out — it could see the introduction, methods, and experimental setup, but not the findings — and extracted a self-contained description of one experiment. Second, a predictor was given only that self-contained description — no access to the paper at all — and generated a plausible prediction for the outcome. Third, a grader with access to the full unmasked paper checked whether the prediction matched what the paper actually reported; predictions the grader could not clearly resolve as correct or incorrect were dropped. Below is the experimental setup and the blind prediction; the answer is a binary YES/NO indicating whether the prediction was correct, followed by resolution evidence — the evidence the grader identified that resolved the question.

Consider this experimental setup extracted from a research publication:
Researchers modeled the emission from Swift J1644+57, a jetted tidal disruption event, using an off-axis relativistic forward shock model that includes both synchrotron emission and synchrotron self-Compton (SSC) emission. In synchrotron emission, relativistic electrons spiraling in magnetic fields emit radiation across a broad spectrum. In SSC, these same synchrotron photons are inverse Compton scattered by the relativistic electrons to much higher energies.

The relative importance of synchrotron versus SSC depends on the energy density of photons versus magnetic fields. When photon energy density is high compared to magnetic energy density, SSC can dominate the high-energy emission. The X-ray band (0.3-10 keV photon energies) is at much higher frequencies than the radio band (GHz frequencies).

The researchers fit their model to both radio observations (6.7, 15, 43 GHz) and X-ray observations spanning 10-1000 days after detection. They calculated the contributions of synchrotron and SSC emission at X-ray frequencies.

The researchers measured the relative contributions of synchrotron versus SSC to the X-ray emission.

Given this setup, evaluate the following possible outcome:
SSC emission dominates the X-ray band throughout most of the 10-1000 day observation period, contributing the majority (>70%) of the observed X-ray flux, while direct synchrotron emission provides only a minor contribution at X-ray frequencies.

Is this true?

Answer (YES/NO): YES